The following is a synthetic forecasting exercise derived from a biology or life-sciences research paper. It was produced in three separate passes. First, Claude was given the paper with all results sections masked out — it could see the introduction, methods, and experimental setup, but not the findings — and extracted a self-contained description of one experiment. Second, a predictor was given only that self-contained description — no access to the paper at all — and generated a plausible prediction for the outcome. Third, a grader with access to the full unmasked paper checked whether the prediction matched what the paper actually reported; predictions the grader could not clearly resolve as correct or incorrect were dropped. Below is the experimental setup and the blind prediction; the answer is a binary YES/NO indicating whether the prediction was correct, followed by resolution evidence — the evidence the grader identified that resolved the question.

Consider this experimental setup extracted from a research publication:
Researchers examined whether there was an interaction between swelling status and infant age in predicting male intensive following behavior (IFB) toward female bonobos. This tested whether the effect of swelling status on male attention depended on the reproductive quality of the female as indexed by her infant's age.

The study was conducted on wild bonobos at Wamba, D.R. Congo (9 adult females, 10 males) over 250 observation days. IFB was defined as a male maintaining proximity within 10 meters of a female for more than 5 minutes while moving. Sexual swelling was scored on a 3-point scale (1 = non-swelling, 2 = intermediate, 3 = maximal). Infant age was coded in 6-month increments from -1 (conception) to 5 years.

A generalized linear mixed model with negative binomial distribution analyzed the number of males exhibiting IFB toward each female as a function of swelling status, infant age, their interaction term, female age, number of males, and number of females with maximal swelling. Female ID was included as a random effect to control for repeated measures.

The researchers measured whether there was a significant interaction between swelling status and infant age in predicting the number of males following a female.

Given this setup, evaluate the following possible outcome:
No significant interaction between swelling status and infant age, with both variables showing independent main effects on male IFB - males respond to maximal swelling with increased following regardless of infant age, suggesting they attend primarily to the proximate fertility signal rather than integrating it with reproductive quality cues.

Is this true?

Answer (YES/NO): YES